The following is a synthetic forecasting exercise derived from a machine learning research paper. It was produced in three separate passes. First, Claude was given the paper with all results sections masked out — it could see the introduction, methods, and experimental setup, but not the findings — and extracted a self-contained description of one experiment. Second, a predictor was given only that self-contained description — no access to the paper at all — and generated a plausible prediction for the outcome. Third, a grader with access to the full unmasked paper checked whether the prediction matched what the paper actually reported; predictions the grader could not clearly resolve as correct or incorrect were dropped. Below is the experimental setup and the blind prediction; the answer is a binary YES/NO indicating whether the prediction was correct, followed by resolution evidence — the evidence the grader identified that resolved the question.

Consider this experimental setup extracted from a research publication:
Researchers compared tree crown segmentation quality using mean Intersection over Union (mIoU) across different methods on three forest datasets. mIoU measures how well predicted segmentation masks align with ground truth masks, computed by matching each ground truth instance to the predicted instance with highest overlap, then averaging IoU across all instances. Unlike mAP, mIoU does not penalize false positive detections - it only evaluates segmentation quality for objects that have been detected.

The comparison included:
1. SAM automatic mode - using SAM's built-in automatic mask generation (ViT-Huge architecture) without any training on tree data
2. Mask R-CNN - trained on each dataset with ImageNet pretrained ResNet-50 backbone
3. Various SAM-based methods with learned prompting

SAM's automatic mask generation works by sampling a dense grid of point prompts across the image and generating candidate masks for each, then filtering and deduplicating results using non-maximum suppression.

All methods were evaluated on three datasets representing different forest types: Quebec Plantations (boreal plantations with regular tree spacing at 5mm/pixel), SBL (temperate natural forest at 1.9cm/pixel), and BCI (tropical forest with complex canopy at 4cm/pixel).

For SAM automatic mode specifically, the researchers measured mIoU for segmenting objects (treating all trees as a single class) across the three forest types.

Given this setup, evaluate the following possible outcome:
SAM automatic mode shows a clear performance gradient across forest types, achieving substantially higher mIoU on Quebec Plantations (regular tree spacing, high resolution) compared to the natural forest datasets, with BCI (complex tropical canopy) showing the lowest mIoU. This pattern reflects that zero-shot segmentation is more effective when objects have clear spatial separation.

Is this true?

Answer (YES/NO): NO